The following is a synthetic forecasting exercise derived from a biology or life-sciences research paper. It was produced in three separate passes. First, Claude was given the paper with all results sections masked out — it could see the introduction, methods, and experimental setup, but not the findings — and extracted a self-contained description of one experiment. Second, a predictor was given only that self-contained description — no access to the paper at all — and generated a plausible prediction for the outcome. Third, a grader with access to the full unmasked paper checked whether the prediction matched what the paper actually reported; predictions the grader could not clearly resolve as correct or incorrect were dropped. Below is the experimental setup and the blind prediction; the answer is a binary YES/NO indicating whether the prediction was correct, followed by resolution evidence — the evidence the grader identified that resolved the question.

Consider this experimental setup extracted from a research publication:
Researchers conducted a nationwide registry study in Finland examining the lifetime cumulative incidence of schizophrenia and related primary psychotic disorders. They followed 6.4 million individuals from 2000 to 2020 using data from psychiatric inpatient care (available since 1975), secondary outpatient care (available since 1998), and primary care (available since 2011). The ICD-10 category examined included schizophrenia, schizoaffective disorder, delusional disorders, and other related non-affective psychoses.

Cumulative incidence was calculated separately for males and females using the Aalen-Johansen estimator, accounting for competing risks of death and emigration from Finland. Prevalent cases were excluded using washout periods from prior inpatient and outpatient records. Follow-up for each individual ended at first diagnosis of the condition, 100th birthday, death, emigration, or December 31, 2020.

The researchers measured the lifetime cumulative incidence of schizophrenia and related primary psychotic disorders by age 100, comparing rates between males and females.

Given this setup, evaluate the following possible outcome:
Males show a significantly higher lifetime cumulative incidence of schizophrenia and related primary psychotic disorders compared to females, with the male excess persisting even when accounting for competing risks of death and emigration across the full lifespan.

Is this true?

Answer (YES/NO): NO